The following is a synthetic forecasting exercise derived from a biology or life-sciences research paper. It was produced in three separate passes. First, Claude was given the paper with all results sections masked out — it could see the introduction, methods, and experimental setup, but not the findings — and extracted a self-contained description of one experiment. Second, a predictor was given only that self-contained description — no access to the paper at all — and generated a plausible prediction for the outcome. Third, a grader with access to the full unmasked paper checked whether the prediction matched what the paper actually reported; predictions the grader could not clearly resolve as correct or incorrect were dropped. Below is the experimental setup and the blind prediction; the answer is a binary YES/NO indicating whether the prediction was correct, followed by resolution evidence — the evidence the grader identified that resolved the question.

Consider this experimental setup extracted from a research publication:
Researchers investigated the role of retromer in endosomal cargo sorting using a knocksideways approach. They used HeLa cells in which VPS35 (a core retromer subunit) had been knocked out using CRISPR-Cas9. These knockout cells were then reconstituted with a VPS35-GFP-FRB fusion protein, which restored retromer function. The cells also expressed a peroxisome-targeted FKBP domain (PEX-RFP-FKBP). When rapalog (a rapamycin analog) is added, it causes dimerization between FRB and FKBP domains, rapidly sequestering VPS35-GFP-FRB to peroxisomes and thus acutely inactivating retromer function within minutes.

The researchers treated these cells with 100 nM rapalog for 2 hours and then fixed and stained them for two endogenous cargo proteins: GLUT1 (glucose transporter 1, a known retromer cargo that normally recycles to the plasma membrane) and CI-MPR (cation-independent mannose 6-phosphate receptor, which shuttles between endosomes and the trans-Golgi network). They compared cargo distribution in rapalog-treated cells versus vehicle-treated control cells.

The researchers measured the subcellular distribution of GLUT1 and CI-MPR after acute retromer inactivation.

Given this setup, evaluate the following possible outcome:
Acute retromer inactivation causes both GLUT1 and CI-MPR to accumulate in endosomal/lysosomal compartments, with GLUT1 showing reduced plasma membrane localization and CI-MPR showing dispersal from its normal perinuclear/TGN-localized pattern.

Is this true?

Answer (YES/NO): NO